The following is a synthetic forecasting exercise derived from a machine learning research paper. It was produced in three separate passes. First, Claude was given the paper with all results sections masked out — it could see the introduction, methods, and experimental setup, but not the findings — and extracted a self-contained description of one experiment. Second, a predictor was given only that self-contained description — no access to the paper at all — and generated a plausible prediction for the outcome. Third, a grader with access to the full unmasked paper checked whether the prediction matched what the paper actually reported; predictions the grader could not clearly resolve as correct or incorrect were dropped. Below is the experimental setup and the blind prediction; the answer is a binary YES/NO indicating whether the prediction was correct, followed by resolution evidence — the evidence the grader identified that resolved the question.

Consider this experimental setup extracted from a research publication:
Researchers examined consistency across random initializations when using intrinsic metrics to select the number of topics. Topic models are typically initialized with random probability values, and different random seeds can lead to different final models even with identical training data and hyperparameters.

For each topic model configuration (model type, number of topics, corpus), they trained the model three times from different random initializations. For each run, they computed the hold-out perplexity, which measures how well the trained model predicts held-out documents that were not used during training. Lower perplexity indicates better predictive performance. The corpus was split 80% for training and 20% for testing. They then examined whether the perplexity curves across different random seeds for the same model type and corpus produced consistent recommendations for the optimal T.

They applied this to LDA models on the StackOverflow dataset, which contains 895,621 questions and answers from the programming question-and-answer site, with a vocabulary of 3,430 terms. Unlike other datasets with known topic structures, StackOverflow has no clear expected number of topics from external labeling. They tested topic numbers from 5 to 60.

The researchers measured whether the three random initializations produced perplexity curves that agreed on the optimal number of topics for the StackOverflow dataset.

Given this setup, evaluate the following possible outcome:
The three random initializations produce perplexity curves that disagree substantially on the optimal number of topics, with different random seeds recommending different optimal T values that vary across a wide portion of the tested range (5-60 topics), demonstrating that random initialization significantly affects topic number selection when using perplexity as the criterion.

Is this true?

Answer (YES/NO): NO